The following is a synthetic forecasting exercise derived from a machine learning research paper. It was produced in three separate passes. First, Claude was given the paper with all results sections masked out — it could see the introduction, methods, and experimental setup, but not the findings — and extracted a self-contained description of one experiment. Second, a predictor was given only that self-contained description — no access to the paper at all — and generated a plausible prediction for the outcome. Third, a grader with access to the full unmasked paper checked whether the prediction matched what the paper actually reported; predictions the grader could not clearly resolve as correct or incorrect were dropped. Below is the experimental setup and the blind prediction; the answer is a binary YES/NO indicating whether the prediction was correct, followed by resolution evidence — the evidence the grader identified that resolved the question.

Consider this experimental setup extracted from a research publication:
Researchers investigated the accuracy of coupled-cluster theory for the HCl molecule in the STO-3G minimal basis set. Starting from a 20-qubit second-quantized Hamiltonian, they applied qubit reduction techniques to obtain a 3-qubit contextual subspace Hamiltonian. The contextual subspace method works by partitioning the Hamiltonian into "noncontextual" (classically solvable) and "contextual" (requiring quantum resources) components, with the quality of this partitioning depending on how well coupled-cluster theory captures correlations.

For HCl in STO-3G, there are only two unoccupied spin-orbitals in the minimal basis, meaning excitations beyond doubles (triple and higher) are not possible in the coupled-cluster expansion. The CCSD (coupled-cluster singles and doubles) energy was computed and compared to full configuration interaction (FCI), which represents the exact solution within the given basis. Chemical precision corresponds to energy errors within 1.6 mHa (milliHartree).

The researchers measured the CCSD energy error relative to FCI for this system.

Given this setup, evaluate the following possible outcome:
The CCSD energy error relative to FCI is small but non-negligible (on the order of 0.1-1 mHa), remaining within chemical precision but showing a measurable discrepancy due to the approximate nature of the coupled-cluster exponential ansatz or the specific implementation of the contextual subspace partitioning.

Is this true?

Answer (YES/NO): NO